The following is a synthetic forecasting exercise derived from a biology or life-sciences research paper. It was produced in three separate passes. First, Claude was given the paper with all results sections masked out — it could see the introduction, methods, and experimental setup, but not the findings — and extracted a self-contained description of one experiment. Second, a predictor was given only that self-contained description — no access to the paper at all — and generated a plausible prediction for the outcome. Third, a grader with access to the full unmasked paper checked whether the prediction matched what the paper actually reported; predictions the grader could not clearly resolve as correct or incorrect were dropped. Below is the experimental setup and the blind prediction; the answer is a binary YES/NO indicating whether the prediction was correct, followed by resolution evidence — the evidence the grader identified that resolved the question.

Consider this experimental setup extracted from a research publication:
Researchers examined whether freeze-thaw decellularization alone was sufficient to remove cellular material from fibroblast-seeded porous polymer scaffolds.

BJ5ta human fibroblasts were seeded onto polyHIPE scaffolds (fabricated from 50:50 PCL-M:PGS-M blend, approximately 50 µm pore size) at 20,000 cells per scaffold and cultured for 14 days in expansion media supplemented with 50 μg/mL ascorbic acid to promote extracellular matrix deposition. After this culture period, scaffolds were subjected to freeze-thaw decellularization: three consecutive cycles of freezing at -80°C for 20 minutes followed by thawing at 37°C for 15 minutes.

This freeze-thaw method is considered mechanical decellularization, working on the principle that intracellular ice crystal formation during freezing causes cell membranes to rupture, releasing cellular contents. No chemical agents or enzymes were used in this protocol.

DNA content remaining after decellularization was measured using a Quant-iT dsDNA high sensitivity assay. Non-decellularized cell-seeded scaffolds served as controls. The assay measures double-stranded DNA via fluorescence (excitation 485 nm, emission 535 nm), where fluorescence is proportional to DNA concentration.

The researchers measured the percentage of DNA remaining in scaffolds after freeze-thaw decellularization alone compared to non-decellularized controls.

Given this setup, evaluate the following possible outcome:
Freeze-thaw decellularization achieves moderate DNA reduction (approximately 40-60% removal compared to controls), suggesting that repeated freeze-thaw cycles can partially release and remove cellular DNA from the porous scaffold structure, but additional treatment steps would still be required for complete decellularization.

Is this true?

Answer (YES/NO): NO